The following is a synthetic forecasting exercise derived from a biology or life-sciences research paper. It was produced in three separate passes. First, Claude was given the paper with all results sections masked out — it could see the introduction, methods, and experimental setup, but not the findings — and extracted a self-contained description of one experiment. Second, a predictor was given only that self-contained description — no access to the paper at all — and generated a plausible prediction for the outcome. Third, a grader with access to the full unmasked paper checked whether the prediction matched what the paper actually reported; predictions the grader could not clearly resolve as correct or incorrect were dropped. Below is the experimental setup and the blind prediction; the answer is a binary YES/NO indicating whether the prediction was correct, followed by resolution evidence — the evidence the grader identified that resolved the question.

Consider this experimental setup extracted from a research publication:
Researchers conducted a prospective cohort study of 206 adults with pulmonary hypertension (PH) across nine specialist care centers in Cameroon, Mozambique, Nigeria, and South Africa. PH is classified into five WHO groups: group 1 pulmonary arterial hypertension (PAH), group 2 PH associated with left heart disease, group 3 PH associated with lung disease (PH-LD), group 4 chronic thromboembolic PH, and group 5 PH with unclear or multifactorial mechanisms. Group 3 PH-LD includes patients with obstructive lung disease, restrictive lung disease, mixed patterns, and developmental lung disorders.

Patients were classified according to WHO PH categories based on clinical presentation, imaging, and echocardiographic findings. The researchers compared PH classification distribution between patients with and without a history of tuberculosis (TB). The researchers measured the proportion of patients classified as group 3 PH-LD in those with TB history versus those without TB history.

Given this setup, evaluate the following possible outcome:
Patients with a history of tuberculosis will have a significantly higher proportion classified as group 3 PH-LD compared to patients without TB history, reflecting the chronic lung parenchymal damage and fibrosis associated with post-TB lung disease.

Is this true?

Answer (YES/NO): YES